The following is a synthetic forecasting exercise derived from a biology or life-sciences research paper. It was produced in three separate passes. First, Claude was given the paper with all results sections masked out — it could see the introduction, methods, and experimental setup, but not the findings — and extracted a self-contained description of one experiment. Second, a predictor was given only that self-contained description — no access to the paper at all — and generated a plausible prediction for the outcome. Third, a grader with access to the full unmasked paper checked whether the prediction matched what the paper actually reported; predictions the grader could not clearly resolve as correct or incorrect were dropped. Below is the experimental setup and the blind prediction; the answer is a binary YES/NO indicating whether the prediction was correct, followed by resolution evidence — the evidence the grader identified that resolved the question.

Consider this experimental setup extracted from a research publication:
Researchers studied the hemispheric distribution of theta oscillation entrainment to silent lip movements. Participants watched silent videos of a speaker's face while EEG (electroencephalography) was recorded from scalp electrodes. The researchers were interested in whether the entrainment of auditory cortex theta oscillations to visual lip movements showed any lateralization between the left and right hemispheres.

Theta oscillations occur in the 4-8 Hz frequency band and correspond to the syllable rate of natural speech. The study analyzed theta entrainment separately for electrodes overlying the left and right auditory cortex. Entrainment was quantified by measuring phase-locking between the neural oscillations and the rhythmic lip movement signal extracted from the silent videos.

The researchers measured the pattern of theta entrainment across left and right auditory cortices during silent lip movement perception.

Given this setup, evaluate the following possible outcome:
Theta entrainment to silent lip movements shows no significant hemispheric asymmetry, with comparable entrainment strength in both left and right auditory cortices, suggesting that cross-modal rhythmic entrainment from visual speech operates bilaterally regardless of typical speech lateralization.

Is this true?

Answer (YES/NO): NO